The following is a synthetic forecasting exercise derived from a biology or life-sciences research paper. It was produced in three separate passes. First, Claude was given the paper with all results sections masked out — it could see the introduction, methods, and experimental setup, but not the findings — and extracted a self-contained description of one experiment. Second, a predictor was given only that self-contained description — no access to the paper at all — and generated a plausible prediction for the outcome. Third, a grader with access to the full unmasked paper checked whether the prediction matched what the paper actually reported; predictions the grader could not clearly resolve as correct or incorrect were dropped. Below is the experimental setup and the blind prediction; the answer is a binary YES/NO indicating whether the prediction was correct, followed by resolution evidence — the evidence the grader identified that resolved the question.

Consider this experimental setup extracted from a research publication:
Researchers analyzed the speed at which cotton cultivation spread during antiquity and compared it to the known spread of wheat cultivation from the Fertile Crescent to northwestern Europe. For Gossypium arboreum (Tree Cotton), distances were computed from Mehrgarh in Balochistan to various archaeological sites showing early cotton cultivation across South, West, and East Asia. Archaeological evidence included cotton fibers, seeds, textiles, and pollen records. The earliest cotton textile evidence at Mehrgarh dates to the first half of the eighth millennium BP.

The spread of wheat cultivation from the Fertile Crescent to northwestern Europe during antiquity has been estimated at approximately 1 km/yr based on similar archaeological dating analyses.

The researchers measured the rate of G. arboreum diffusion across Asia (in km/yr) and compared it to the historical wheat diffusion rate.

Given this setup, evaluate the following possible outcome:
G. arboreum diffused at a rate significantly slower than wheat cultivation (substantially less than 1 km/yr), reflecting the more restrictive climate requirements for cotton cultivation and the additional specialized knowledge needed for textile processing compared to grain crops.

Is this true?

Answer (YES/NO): NO